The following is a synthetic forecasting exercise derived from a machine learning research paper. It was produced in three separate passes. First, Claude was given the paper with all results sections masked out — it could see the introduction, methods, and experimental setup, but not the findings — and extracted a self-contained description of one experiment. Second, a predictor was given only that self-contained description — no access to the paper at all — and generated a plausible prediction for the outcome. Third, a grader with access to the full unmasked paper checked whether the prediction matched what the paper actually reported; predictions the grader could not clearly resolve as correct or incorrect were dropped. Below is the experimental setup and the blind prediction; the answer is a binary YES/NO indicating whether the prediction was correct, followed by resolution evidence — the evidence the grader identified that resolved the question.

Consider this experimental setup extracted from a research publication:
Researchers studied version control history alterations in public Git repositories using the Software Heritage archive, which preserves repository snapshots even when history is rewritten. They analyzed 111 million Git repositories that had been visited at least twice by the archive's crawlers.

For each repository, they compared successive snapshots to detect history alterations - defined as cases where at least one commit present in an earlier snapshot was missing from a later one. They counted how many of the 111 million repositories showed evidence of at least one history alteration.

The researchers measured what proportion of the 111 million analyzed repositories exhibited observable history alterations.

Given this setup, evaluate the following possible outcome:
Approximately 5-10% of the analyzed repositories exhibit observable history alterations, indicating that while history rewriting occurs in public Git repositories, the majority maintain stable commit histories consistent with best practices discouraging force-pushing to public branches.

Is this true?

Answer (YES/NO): NO